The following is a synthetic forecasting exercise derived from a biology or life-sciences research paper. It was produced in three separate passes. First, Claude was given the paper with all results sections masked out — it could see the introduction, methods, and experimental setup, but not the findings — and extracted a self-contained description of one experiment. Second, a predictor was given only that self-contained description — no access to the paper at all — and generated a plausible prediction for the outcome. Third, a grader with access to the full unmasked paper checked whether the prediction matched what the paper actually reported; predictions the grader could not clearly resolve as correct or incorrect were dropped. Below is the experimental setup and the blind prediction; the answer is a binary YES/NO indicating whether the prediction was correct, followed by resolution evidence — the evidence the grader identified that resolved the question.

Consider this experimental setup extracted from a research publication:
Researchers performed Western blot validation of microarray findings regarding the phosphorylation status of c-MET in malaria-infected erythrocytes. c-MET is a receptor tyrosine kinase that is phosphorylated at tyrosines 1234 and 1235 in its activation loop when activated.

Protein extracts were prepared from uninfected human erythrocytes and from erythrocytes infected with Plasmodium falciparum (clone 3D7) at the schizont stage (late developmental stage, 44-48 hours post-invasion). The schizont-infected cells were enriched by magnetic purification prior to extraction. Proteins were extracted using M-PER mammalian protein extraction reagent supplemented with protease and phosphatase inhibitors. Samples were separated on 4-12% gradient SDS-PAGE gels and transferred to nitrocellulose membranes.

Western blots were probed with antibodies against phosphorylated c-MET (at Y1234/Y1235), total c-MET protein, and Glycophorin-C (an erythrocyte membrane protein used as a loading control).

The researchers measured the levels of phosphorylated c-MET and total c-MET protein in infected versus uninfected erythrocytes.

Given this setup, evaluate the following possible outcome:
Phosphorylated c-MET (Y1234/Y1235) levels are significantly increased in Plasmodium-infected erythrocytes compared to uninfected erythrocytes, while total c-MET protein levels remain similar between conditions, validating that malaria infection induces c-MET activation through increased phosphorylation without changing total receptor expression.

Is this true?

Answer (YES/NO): YES